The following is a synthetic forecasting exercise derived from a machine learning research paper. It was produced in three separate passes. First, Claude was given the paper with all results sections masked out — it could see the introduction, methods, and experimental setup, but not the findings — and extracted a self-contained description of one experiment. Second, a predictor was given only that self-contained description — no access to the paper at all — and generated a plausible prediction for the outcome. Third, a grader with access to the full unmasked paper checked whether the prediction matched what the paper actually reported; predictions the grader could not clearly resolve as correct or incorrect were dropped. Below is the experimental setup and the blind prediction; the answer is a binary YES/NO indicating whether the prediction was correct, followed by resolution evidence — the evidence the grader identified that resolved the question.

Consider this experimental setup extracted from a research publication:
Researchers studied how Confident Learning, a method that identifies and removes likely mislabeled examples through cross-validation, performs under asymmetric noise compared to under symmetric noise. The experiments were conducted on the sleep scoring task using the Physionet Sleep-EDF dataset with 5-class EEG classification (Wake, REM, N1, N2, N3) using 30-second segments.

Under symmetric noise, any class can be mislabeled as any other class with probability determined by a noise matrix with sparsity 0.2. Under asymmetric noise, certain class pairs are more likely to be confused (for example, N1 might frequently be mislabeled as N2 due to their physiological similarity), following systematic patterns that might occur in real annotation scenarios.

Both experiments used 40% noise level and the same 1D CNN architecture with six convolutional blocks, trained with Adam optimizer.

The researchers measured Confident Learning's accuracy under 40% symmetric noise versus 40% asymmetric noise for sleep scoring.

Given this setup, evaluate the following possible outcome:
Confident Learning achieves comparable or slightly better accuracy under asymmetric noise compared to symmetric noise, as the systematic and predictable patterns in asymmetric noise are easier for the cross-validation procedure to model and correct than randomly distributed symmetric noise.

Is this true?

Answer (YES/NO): NO